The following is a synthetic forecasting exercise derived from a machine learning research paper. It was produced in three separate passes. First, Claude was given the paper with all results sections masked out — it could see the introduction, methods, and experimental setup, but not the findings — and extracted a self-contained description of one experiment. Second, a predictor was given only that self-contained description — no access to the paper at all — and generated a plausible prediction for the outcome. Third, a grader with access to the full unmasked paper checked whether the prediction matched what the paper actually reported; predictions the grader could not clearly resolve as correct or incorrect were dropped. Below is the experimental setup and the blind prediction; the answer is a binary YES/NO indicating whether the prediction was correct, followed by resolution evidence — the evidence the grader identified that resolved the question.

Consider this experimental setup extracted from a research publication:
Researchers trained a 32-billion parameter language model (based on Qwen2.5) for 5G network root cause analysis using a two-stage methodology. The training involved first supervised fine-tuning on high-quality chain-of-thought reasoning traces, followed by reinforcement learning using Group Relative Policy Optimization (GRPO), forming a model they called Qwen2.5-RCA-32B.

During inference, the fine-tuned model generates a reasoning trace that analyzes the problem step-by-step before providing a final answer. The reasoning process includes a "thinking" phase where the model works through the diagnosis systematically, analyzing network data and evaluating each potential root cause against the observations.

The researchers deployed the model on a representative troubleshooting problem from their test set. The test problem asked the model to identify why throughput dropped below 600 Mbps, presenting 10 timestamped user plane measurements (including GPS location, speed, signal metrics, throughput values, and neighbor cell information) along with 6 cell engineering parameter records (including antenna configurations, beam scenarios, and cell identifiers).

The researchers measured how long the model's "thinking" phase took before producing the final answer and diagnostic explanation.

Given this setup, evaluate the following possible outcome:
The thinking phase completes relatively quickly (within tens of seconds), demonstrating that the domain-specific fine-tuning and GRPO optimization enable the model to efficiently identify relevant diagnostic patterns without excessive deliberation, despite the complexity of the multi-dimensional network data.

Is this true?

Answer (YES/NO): YES